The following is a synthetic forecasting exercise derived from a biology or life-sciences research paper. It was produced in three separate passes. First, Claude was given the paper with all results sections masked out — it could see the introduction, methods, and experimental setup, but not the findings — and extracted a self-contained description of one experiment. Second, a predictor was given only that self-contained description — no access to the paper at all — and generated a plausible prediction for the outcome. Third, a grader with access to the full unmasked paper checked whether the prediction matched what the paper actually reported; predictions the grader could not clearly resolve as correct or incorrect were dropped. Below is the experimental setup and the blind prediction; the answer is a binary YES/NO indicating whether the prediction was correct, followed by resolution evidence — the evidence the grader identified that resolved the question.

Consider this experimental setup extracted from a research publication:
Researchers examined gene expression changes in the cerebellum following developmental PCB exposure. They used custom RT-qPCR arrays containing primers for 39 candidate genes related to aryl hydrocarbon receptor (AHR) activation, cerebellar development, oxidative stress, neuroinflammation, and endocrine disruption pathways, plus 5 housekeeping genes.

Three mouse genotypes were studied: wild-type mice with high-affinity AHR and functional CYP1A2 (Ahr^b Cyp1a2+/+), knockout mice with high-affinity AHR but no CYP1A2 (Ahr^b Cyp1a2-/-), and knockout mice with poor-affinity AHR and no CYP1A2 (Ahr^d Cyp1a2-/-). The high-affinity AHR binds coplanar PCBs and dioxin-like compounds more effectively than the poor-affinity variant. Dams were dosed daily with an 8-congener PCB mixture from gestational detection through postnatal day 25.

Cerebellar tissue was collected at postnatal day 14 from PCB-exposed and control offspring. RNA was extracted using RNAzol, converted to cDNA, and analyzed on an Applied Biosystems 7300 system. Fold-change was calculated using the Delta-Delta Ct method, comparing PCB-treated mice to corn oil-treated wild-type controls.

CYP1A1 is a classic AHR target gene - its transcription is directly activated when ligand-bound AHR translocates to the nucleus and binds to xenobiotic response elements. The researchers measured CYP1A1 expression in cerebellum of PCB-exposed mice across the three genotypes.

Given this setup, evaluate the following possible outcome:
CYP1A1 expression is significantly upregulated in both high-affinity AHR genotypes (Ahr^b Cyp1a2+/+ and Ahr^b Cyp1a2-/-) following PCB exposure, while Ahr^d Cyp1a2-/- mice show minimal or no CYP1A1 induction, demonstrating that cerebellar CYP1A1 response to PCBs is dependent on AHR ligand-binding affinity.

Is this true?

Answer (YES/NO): NO